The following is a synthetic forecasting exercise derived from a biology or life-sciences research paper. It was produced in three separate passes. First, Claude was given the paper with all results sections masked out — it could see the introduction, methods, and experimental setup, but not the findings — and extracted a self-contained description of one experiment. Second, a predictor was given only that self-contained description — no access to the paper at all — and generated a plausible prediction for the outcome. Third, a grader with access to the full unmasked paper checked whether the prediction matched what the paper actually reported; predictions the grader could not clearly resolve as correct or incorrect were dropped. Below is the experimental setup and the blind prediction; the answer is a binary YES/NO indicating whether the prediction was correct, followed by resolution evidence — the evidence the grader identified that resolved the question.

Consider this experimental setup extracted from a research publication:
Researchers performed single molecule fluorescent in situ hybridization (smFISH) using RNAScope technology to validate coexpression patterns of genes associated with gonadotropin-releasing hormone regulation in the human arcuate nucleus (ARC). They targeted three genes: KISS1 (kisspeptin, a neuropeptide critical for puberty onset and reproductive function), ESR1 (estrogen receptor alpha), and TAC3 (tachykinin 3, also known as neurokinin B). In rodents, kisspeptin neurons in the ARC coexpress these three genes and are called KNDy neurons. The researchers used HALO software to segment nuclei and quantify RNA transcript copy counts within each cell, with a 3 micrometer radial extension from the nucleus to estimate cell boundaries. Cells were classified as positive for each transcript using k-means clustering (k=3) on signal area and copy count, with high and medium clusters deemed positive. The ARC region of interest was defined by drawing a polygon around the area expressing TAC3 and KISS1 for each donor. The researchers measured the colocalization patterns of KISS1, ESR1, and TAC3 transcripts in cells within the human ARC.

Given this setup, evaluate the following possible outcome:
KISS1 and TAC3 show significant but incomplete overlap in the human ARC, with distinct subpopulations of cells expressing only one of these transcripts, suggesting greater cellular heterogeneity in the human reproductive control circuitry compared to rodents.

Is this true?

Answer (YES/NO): YES